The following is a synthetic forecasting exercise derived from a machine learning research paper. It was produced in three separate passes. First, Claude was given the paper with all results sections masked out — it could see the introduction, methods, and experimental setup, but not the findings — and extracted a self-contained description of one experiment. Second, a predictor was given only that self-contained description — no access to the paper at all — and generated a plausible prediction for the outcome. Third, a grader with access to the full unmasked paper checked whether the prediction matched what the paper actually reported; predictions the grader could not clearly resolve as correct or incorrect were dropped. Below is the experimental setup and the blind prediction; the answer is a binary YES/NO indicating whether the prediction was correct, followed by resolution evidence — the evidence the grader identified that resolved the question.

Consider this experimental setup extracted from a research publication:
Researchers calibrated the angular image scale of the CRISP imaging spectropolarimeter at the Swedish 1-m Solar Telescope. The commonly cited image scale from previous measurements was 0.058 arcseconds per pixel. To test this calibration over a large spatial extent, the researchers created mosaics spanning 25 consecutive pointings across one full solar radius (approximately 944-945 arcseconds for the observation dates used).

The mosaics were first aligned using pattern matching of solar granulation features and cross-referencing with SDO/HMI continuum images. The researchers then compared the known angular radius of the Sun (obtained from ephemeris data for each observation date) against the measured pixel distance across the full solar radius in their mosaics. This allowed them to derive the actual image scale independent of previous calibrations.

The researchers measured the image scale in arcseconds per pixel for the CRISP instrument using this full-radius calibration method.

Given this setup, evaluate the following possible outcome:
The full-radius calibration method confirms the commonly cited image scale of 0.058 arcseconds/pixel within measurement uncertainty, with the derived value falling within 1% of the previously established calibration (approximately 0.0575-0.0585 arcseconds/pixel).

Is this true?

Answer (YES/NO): YES